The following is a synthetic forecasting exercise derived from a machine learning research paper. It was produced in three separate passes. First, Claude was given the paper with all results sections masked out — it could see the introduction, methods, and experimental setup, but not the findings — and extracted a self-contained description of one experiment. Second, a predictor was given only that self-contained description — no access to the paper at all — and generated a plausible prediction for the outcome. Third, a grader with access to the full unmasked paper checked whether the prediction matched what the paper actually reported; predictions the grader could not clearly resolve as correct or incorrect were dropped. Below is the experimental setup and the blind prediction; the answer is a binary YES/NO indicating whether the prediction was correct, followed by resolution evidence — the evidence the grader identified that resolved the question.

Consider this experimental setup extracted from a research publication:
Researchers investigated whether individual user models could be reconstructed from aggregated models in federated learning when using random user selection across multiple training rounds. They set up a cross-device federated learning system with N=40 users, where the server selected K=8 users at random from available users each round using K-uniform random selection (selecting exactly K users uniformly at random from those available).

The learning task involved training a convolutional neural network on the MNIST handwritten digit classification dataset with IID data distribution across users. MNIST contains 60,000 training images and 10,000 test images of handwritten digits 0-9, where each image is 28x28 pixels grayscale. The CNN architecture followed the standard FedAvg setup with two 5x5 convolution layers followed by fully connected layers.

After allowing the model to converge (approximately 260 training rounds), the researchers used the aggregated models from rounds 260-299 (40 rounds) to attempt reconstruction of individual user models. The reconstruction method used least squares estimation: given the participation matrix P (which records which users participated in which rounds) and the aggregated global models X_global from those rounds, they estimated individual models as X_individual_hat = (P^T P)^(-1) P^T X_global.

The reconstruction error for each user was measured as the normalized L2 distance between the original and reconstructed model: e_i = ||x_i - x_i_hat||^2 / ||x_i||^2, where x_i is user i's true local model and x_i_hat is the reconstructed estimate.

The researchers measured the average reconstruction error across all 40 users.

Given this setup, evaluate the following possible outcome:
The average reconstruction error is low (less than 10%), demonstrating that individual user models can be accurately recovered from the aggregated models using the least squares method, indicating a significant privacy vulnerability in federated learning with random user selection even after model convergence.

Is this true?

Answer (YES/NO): YES